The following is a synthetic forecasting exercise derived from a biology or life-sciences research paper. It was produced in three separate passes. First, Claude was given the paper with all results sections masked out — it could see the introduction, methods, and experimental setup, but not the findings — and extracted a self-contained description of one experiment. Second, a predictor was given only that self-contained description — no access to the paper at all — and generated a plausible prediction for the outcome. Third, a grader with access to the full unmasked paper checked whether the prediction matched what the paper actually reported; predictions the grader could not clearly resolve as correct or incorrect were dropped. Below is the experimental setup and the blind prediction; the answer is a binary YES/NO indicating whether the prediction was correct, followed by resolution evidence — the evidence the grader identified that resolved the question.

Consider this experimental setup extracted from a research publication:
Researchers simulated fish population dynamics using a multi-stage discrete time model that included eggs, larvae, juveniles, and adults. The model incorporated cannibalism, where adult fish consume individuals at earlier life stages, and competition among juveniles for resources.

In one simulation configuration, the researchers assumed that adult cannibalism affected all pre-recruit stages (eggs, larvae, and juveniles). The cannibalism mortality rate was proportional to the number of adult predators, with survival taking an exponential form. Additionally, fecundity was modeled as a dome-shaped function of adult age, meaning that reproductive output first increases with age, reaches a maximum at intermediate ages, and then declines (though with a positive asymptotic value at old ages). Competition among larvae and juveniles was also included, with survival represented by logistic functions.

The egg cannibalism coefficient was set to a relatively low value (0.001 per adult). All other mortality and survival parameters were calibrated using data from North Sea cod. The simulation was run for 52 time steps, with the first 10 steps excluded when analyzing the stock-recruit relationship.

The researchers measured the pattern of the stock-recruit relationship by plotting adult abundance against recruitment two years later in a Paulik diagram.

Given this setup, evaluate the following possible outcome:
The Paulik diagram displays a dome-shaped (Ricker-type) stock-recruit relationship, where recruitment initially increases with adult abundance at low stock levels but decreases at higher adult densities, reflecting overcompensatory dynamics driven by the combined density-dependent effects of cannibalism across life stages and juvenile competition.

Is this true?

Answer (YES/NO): NO